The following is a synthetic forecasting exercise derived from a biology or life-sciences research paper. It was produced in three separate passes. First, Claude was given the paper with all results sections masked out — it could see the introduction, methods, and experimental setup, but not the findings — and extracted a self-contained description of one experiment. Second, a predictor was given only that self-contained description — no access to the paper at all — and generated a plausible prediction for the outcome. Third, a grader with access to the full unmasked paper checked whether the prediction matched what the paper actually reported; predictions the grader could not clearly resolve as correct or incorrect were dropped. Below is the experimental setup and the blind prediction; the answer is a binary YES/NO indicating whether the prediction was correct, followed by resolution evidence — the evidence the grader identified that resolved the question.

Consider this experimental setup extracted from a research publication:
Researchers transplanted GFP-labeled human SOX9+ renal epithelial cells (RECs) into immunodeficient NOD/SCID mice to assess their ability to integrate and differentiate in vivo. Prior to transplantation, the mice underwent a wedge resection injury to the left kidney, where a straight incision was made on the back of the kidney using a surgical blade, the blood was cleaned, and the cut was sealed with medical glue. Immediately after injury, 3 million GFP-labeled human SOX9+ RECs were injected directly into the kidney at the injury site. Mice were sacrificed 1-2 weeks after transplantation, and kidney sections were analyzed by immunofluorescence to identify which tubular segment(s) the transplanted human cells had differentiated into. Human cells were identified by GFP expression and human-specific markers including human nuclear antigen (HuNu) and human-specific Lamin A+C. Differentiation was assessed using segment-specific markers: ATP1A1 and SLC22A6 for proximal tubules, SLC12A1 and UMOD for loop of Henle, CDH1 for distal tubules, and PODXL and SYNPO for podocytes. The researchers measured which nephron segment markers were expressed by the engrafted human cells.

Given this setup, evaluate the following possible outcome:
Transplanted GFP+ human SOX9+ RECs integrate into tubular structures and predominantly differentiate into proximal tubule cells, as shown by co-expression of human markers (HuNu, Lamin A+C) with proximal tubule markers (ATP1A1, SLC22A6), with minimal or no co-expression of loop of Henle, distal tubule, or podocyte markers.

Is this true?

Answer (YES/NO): YES